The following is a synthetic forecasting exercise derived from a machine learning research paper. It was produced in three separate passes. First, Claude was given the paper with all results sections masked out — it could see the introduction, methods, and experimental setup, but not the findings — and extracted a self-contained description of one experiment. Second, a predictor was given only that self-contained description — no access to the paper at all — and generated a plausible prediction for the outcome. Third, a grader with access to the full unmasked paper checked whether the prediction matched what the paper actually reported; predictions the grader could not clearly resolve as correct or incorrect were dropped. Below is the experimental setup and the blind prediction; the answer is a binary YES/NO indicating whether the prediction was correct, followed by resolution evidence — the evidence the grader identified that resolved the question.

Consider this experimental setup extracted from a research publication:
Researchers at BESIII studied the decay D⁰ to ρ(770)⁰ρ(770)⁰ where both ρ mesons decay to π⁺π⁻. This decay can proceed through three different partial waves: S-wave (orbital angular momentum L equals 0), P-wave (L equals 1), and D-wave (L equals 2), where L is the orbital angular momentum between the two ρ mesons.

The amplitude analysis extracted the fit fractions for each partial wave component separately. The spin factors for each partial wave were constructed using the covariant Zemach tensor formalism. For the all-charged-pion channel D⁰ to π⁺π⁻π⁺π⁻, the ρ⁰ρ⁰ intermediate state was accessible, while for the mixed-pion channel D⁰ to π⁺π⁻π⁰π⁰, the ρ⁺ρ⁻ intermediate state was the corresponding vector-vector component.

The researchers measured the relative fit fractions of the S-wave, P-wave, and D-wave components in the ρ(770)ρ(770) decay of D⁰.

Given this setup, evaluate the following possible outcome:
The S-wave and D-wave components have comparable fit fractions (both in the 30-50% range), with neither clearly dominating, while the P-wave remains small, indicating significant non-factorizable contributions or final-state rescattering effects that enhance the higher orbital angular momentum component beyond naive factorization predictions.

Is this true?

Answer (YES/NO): NO